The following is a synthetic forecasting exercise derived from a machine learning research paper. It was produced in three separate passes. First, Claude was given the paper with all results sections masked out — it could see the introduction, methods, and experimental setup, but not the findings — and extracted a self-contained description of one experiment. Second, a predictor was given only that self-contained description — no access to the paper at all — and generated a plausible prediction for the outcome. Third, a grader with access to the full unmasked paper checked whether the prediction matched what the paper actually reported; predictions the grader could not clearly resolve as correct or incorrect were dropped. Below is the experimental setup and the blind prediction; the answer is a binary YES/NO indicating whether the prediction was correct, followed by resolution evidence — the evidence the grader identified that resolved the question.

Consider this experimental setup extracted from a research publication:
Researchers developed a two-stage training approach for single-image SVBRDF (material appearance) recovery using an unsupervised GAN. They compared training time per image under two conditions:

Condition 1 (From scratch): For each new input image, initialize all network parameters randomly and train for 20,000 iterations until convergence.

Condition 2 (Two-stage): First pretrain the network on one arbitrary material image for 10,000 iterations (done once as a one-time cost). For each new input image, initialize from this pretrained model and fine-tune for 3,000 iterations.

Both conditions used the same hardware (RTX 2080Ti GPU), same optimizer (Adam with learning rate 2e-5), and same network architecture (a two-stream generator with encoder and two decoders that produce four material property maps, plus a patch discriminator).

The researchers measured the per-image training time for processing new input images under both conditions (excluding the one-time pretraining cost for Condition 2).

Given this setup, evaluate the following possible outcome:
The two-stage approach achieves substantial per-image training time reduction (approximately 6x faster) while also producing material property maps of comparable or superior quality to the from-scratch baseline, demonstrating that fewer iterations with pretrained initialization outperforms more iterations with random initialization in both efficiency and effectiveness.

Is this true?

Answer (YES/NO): NO